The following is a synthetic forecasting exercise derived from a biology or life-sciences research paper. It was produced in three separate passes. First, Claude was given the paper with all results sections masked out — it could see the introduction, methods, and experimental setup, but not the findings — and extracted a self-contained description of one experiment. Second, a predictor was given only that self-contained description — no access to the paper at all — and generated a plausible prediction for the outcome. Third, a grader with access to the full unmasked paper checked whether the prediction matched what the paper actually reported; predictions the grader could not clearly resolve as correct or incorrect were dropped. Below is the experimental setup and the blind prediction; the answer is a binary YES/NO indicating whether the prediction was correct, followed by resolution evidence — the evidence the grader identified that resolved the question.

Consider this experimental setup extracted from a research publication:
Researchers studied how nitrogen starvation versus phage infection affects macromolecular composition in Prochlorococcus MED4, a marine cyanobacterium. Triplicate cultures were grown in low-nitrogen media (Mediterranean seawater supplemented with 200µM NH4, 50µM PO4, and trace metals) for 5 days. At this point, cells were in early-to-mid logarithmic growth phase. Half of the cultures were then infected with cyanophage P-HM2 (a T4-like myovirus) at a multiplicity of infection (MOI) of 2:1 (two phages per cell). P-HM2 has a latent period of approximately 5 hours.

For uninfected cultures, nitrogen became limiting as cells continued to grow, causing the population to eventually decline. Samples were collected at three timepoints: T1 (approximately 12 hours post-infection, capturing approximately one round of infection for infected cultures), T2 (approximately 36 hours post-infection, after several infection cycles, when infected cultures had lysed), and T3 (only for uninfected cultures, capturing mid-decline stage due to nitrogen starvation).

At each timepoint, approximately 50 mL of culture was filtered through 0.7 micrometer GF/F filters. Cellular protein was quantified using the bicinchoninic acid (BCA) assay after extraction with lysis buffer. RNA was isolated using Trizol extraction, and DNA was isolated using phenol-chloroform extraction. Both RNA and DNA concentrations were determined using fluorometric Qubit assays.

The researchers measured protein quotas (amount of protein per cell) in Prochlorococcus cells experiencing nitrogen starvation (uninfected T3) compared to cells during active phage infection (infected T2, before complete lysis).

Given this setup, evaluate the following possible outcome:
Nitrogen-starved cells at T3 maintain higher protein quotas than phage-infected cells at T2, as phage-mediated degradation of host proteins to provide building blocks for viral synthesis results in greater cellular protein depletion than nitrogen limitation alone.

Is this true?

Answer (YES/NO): NO